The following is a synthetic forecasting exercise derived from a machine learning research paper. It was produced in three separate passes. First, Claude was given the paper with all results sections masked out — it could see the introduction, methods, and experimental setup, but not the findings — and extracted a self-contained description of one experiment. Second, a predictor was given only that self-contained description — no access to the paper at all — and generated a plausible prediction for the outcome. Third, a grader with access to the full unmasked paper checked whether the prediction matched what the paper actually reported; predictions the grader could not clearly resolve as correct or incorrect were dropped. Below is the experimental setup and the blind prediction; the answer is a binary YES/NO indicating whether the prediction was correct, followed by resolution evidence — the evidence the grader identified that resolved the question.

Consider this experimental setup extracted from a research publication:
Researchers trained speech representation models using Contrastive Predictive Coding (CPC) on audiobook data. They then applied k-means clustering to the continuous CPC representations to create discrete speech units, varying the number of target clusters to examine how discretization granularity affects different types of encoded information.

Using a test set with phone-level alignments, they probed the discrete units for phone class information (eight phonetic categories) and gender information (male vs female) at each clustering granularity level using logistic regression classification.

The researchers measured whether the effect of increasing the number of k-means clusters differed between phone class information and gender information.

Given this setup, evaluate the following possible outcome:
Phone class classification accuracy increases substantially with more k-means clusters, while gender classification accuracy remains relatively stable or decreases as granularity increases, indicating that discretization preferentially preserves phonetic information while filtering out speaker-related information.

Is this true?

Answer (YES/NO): NO